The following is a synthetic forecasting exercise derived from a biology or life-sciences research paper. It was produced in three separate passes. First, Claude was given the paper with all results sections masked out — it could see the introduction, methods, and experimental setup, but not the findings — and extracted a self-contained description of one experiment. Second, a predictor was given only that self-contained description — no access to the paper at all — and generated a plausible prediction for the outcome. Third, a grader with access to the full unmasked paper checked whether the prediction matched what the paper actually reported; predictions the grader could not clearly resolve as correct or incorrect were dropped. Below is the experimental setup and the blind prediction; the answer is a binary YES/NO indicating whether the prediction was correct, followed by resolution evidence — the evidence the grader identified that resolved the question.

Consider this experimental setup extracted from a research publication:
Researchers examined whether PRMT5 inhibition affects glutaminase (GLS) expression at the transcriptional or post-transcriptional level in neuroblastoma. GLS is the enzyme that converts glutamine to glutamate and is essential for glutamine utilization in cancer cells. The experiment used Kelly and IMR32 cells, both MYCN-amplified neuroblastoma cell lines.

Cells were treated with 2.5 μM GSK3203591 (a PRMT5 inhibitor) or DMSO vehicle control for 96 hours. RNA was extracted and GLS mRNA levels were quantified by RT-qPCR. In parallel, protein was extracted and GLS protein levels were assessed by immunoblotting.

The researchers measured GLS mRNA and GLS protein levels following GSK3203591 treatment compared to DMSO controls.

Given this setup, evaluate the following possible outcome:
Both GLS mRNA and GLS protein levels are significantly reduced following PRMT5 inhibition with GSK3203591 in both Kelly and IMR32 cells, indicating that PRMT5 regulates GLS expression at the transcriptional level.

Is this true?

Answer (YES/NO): NO